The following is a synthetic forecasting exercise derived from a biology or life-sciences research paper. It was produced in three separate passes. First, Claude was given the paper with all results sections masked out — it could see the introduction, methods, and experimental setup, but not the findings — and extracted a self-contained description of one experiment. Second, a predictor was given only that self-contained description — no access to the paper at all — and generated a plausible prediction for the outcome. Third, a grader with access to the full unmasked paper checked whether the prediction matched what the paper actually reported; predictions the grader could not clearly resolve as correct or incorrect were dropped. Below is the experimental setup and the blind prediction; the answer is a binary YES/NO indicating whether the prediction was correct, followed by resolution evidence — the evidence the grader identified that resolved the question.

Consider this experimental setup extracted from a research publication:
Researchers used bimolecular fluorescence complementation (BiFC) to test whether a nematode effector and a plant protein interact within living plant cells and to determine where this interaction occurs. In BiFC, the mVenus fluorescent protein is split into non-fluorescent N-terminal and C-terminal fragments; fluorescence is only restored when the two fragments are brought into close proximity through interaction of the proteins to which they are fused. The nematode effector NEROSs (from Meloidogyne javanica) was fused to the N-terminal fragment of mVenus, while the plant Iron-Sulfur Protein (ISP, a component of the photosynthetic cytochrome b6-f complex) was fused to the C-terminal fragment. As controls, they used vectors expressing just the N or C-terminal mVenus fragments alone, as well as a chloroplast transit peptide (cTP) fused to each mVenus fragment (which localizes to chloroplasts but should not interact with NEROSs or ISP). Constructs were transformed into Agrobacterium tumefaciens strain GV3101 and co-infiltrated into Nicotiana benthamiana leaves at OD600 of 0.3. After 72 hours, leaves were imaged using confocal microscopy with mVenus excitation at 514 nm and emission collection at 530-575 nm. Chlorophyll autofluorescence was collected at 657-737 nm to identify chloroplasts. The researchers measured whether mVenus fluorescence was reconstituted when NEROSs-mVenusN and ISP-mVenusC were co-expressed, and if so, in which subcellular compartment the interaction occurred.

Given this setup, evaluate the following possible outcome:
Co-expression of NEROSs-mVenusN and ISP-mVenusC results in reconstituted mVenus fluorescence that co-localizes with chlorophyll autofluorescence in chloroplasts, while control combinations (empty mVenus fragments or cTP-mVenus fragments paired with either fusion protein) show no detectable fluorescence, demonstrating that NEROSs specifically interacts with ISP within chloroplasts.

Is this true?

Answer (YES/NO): YES